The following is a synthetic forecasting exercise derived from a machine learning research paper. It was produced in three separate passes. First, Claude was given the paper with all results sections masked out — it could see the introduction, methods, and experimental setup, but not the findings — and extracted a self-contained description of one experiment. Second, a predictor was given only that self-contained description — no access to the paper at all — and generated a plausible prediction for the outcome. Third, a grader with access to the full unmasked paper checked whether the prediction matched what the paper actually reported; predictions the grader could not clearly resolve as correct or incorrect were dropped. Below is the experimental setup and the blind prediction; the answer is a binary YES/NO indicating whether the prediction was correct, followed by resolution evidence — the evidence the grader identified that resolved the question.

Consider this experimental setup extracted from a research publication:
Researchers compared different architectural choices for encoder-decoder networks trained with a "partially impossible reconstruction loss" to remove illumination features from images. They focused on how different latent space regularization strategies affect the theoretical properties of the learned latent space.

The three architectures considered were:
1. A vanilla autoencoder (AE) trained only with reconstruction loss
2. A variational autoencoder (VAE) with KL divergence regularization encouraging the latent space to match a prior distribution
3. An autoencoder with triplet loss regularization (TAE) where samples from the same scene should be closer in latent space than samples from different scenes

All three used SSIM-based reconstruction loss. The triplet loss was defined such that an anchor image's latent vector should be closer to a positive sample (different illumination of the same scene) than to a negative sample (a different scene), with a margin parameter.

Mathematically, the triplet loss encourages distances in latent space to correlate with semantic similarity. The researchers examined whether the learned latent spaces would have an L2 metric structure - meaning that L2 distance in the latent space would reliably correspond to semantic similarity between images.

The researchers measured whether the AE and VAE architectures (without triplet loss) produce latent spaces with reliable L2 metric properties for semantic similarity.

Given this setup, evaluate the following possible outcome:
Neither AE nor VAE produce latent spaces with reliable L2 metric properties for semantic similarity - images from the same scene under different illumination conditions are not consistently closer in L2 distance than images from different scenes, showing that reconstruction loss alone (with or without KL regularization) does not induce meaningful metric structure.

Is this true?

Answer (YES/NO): YES